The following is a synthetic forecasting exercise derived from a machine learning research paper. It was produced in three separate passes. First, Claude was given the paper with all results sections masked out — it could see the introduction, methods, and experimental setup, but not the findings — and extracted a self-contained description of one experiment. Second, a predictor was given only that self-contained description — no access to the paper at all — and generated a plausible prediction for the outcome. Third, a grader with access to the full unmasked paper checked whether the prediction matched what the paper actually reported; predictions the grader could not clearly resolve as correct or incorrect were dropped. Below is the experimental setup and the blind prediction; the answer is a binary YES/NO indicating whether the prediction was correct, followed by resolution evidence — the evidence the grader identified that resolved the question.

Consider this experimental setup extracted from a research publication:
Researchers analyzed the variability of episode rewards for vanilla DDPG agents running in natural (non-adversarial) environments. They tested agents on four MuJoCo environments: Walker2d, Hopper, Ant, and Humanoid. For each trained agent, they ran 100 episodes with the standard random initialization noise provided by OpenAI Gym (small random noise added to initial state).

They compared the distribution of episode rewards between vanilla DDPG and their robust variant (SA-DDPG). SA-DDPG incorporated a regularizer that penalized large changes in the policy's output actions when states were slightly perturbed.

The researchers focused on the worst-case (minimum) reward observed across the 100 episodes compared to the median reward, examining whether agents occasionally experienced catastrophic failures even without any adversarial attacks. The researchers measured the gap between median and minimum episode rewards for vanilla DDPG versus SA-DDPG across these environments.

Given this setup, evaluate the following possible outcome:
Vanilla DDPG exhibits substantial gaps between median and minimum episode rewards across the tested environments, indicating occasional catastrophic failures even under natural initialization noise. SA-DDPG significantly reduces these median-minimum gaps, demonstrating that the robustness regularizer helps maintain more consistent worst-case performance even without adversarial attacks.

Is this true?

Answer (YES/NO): YES